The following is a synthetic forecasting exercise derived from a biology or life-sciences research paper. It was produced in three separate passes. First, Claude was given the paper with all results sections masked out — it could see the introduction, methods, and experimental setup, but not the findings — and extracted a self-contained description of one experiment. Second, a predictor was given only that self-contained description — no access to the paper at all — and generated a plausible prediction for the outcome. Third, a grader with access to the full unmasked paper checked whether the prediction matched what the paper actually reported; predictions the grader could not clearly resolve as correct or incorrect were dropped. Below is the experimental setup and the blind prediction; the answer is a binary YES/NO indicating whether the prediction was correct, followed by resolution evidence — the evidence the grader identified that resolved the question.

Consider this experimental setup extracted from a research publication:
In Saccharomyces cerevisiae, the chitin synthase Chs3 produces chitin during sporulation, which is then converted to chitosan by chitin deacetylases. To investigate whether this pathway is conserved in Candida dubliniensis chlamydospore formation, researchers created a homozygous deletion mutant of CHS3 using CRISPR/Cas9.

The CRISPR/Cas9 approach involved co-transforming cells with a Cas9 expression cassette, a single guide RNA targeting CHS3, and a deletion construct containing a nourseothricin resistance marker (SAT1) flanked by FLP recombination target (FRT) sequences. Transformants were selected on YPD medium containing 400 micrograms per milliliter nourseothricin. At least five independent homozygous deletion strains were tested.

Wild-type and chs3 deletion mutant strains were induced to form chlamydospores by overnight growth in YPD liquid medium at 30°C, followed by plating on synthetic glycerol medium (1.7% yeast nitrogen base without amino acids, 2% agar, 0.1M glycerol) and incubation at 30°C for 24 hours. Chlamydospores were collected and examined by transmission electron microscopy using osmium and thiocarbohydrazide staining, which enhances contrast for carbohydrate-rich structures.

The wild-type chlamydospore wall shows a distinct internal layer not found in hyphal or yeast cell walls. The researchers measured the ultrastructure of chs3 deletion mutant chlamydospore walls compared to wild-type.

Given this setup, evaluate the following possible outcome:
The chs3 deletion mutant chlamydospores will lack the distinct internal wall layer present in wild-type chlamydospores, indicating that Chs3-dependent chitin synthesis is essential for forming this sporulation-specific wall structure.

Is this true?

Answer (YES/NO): NO